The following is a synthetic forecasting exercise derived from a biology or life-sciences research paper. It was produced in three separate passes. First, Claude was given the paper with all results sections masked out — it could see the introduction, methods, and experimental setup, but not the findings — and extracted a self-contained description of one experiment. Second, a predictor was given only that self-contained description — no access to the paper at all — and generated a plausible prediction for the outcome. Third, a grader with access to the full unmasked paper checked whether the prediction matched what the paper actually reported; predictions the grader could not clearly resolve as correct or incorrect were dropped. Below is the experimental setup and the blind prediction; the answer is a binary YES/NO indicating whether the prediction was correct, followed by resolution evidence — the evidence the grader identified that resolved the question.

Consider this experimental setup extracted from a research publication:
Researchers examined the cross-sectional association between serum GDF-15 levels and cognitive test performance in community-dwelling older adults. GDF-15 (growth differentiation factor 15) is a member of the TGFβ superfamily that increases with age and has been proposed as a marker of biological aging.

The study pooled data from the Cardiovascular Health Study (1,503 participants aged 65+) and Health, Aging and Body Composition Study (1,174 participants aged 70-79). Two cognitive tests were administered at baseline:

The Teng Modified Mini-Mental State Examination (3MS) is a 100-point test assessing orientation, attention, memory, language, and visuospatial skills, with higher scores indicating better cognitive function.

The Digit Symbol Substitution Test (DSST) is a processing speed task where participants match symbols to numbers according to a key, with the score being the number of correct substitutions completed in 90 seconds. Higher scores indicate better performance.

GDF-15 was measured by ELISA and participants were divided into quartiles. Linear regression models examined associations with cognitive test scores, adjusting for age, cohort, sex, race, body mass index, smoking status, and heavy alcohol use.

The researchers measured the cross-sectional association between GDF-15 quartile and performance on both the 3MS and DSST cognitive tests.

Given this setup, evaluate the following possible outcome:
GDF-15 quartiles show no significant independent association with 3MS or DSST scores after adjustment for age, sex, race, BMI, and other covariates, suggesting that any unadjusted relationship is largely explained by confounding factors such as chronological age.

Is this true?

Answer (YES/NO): NO